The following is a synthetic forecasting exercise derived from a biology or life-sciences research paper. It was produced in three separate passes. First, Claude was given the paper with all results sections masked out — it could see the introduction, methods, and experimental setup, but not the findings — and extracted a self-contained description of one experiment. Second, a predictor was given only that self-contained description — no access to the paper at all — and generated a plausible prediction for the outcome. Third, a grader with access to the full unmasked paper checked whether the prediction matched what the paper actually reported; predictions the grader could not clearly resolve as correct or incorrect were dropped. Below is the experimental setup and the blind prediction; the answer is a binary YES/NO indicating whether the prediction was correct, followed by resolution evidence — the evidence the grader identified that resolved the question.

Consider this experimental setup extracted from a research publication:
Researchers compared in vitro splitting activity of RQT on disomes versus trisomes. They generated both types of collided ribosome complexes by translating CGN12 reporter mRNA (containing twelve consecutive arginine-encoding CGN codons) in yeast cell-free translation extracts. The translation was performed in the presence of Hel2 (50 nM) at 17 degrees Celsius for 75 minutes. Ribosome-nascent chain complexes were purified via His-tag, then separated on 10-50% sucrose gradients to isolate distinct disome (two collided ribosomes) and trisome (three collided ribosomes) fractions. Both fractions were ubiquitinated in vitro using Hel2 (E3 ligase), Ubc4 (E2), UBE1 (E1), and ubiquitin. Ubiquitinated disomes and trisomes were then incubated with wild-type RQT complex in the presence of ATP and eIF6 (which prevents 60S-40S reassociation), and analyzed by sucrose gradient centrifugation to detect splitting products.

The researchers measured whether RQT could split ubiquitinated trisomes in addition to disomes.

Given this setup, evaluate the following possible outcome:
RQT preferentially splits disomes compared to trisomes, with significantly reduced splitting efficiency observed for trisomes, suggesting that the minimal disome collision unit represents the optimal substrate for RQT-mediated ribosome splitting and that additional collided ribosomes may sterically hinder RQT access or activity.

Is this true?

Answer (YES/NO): NO